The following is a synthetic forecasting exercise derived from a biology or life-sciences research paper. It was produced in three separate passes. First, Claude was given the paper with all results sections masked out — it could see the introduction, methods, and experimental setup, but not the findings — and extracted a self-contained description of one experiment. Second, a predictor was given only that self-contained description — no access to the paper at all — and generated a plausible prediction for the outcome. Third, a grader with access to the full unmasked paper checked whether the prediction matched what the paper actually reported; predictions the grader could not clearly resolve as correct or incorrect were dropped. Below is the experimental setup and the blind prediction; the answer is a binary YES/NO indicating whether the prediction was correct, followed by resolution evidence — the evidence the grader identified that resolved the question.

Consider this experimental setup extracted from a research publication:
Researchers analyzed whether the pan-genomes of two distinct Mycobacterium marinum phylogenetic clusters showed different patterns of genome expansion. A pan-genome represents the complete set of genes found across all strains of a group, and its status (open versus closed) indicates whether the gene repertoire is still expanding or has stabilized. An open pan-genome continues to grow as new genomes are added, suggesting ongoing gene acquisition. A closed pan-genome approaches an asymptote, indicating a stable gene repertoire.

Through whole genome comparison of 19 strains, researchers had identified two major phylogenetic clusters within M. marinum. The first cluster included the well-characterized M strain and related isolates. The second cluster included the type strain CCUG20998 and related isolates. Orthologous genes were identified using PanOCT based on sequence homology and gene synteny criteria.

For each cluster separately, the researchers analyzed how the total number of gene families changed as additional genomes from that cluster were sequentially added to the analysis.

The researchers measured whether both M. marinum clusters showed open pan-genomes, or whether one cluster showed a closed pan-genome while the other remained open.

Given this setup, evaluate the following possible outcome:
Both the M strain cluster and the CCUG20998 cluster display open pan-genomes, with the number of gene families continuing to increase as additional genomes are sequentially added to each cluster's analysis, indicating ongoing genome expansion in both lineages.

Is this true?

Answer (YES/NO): YES